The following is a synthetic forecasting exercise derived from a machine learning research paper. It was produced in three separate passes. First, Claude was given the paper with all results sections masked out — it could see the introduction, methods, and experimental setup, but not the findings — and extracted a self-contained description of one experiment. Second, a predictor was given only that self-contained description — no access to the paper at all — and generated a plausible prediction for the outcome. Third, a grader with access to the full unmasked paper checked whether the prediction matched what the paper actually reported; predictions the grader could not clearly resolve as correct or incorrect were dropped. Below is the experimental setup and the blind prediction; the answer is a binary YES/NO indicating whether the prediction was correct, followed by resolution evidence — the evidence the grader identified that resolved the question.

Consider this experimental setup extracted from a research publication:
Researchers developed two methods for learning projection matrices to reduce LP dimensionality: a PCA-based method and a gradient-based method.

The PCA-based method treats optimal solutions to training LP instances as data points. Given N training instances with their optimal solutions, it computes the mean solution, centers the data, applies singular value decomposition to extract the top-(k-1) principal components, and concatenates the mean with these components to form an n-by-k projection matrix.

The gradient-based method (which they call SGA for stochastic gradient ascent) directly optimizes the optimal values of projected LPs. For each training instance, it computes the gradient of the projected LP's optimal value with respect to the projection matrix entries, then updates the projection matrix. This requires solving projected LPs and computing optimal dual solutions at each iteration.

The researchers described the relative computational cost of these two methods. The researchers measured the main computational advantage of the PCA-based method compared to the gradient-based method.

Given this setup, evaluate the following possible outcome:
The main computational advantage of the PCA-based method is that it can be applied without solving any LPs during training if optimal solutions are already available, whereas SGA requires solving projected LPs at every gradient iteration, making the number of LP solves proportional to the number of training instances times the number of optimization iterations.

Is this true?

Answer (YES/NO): YES